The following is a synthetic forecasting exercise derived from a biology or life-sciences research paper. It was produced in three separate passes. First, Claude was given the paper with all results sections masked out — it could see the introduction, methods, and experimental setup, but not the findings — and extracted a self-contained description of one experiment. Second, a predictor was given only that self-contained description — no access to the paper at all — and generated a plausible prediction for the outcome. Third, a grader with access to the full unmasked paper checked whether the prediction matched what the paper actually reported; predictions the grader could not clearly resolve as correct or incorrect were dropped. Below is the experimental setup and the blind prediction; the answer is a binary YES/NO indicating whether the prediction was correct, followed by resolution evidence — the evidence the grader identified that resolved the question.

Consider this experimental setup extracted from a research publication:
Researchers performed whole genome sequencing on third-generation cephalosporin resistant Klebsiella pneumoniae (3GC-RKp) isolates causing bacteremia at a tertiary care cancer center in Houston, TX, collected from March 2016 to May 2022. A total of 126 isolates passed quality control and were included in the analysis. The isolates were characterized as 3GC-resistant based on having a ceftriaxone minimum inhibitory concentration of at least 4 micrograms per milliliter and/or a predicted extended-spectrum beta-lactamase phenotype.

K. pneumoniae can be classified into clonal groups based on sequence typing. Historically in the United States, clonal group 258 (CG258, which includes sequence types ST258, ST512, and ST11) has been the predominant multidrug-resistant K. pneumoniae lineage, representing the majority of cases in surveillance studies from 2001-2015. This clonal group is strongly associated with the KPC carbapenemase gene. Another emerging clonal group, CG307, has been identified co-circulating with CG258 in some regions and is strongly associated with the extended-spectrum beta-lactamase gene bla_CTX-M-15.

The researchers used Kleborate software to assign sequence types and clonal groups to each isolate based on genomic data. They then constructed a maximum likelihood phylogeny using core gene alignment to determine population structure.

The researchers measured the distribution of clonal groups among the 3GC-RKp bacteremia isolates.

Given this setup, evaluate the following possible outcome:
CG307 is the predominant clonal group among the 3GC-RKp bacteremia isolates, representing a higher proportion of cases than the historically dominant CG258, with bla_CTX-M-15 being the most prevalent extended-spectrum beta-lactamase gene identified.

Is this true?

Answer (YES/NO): YES